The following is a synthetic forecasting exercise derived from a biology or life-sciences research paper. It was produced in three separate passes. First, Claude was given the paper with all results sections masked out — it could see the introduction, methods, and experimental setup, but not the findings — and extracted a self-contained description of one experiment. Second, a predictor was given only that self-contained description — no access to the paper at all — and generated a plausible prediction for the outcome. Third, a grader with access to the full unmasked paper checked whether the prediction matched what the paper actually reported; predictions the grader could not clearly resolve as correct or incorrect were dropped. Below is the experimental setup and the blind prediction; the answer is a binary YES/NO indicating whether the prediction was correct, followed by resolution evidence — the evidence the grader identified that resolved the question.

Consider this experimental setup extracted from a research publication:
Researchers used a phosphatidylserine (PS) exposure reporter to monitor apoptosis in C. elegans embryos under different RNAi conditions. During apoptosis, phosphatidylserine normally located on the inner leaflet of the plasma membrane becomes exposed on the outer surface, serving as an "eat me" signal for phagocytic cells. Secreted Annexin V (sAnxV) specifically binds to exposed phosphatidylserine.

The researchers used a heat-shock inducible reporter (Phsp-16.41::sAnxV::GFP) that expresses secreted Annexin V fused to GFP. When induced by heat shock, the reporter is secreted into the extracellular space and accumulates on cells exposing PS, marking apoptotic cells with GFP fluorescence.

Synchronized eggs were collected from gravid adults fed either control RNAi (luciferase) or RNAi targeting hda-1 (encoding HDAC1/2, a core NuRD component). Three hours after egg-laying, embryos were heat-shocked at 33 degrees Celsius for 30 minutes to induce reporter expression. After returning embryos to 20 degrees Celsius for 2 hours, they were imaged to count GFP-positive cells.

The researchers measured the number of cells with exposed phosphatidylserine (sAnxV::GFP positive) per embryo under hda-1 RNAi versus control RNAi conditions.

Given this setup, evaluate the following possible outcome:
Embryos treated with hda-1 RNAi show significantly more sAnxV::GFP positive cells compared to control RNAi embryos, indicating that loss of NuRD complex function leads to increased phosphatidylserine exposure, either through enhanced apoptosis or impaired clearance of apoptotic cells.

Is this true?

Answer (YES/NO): YES